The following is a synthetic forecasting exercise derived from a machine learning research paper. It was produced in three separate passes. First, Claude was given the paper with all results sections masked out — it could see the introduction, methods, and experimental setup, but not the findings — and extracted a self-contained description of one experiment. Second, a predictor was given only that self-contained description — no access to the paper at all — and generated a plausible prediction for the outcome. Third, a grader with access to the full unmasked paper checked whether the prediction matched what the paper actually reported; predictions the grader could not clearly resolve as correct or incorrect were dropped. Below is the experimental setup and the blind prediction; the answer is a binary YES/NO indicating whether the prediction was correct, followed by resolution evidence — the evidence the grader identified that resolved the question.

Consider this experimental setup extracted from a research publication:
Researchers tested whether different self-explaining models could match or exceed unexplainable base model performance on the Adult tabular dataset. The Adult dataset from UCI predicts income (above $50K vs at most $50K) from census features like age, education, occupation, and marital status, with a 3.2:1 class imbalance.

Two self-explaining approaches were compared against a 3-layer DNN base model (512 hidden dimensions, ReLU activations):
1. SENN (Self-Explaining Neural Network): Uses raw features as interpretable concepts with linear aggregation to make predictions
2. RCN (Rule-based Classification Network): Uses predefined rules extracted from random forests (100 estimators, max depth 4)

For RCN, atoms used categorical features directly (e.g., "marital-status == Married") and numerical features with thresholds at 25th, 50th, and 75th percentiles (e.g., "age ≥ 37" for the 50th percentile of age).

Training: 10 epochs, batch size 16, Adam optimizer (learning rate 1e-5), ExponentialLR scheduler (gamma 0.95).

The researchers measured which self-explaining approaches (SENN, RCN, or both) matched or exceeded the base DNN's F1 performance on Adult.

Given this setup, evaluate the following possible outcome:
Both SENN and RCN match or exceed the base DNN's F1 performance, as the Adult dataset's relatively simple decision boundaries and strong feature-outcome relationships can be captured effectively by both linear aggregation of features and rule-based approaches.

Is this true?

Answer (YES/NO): NO